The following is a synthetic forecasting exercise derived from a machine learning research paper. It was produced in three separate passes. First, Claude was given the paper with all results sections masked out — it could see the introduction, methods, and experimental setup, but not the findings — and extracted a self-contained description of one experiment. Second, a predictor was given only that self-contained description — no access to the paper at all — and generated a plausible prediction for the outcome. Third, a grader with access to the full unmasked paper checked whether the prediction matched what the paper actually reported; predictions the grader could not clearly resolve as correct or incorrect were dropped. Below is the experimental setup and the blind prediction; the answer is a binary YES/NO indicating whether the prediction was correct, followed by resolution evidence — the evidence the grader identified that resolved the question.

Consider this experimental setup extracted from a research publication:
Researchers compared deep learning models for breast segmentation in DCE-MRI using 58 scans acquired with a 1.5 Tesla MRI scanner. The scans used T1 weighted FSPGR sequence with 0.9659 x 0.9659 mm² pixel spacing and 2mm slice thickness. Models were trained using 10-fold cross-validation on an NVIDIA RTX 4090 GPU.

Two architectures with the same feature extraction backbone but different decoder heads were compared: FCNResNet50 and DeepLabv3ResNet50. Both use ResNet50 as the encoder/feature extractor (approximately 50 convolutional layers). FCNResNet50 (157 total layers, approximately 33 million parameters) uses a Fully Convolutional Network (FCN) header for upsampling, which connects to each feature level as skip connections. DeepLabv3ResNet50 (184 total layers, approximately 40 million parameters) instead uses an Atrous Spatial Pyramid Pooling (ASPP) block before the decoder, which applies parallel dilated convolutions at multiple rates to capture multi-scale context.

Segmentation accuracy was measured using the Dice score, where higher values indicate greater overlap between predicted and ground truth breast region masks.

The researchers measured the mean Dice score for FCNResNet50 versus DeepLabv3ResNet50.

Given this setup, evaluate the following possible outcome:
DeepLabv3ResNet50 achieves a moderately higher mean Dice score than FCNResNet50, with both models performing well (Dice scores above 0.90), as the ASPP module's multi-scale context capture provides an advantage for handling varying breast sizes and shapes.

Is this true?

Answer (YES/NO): NO